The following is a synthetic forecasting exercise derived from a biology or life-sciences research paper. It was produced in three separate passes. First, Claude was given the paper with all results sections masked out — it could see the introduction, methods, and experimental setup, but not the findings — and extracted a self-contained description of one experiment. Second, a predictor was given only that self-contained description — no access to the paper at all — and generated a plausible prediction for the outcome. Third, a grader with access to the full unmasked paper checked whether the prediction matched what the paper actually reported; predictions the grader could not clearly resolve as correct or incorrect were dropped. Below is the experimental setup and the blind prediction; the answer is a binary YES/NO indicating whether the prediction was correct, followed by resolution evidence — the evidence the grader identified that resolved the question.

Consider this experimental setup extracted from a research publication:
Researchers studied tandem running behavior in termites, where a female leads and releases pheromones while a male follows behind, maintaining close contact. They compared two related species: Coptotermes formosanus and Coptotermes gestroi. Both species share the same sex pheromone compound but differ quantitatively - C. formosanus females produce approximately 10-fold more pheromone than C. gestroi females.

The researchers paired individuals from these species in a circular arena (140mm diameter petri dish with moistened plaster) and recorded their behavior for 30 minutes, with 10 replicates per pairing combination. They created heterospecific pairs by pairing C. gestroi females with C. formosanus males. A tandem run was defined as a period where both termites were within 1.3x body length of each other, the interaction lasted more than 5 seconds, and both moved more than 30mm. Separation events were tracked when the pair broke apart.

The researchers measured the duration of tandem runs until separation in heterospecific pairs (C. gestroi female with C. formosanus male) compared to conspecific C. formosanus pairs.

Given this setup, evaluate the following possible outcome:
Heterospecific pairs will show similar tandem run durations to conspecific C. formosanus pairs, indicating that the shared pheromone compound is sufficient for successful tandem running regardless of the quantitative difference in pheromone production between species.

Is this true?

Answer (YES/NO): NO